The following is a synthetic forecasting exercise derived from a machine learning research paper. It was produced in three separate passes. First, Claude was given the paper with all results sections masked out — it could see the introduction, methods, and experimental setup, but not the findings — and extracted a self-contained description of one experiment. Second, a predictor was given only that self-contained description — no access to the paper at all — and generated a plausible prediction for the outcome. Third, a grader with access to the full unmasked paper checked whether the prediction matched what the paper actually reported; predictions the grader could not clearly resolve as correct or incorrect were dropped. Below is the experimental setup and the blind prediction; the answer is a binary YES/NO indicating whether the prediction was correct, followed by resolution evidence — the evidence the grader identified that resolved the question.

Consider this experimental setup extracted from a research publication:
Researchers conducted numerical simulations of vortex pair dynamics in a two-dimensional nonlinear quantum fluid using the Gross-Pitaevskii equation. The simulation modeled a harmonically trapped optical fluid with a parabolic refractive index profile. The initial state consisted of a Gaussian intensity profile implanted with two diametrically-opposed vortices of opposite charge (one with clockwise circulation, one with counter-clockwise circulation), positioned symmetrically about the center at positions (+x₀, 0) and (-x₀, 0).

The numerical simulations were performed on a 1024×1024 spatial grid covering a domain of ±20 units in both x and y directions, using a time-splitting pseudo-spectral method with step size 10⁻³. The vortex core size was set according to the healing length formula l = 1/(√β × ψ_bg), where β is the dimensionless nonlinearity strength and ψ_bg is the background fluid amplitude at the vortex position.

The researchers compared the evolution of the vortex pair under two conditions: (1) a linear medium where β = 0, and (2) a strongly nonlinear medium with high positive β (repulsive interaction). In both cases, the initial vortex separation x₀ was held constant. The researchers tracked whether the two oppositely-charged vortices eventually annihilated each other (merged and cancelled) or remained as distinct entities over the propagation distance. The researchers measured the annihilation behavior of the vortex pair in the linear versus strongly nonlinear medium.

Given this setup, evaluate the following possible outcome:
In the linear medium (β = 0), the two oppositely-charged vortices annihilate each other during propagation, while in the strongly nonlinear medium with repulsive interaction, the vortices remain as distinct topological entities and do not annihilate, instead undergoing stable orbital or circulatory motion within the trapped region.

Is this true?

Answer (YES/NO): NO